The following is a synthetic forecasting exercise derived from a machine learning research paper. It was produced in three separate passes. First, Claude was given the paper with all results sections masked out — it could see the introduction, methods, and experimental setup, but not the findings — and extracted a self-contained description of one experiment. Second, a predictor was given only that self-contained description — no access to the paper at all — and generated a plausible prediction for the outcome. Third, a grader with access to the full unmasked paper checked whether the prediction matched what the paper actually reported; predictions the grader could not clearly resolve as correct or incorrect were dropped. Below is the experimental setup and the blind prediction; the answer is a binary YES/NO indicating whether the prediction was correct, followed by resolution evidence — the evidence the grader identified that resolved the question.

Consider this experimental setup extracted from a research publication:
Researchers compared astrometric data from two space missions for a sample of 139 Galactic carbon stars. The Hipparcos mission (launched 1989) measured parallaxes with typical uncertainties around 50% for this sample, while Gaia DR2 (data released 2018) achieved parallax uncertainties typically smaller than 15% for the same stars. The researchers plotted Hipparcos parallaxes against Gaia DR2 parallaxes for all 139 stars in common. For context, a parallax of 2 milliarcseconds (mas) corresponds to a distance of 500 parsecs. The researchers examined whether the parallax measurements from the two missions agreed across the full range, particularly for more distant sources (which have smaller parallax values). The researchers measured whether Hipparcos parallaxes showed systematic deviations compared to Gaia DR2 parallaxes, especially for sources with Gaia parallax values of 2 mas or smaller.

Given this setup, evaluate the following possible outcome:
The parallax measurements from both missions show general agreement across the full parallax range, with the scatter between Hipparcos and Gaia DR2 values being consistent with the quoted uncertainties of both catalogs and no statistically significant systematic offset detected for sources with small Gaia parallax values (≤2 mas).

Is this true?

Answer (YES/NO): NO